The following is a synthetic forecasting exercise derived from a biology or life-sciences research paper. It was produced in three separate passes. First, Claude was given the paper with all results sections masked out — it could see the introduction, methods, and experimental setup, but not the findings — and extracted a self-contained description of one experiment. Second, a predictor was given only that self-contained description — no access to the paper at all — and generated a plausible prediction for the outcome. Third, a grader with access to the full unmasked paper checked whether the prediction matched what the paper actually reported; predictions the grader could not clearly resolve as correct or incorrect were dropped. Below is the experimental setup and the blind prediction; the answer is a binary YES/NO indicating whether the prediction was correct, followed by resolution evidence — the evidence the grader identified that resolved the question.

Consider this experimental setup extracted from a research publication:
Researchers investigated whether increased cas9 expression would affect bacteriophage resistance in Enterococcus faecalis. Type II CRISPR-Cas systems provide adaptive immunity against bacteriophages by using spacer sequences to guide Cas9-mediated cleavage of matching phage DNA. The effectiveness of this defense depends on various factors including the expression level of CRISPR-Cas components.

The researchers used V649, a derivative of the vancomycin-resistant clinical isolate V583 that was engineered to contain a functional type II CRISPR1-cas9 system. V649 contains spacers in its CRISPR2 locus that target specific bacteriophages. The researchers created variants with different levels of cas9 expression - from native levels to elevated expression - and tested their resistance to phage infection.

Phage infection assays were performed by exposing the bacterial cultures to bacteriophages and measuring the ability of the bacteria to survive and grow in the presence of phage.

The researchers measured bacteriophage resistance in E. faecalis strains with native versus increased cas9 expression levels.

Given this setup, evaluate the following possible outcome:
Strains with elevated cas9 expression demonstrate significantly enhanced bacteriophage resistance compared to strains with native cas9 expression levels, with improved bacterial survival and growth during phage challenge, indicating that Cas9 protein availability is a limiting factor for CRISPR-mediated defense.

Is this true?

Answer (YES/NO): YES